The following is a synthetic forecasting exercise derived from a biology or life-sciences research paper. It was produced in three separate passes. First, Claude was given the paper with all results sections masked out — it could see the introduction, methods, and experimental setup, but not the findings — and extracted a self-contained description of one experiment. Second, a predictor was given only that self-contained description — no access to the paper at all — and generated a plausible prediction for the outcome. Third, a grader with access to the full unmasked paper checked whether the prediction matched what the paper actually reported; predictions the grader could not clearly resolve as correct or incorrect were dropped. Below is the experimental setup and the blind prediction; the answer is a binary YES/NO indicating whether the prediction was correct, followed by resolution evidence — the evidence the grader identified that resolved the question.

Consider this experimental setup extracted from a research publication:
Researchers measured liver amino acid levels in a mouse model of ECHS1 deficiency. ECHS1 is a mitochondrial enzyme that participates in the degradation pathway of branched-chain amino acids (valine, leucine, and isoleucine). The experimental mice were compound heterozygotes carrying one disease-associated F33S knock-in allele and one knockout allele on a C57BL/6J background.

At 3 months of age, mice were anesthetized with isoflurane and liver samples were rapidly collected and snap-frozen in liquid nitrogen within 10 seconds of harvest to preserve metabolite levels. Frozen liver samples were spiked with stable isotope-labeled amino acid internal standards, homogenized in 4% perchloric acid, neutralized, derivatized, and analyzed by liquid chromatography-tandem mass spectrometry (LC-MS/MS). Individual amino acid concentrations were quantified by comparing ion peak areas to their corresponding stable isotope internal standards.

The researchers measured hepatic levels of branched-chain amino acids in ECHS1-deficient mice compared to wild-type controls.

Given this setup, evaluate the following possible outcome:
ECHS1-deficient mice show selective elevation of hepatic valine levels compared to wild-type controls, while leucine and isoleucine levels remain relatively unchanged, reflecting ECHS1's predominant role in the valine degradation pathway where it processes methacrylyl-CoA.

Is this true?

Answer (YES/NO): NO